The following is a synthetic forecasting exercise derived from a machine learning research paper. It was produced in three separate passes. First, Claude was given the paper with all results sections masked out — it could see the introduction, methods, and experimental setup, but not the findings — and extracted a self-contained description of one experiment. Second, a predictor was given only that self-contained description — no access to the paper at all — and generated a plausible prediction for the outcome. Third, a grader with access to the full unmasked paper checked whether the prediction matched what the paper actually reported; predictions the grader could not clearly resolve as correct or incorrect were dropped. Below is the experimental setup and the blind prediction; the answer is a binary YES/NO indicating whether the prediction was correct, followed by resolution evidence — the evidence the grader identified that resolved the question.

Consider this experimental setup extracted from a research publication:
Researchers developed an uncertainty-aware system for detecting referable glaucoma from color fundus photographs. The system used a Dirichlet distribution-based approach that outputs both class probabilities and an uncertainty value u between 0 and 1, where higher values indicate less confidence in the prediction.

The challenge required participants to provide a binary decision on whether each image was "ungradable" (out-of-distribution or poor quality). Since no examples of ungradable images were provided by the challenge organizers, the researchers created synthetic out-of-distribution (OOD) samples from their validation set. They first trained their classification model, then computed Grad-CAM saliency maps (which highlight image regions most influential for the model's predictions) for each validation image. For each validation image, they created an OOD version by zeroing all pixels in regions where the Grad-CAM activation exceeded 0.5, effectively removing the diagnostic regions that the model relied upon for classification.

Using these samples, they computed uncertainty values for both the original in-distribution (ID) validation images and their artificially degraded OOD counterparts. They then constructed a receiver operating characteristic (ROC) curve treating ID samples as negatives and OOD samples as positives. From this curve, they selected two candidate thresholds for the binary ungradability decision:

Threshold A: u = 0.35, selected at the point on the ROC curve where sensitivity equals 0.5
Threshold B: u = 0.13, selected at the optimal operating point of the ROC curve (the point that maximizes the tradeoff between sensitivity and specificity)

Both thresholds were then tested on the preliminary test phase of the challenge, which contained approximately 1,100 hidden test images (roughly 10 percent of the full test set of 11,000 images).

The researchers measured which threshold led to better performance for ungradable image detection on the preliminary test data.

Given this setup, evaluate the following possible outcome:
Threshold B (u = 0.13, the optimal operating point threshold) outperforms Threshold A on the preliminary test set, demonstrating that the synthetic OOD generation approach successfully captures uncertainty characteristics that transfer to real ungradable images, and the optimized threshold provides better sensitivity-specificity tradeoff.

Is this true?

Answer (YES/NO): NO